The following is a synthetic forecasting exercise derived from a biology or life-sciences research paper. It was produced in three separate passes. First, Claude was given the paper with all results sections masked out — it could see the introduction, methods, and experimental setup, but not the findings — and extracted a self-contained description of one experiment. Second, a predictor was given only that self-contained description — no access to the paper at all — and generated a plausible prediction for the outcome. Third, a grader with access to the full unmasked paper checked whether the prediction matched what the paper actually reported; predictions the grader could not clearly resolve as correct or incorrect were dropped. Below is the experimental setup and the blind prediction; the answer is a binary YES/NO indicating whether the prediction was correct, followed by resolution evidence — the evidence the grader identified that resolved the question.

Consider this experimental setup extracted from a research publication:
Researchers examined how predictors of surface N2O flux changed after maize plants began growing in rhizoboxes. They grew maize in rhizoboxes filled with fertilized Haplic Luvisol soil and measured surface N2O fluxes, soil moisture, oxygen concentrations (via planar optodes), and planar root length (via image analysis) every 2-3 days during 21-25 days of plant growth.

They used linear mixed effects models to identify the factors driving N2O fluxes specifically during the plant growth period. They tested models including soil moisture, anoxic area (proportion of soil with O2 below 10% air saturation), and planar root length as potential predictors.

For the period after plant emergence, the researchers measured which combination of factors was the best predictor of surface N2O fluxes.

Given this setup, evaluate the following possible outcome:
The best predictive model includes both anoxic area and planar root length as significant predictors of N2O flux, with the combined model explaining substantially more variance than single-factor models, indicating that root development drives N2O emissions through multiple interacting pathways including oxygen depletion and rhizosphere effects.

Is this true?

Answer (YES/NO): NO